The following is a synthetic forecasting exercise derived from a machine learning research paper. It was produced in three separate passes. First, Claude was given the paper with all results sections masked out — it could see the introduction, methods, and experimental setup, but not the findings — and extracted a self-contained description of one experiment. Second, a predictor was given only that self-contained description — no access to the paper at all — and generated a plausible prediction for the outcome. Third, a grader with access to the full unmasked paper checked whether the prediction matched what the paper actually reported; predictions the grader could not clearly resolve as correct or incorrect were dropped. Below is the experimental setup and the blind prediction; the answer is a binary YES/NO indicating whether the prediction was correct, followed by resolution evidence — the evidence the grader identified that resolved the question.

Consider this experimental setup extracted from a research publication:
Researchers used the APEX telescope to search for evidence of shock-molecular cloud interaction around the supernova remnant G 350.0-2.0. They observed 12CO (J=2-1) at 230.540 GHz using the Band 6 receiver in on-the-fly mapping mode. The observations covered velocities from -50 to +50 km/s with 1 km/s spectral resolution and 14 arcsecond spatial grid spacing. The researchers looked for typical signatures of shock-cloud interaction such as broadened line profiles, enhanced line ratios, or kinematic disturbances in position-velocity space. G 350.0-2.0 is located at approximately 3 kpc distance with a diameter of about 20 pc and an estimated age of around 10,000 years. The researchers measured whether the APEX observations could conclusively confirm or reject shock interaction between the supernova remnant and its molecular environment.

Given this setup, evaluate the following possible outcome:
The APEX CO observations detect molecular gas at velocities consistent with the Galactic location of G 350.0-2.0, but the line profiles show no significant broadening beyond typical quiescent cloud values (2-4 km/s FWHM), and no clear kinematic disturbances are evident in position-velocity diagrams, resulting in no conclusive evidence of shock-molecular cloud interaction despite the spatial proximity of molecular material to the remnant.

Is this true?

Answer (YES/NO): YES